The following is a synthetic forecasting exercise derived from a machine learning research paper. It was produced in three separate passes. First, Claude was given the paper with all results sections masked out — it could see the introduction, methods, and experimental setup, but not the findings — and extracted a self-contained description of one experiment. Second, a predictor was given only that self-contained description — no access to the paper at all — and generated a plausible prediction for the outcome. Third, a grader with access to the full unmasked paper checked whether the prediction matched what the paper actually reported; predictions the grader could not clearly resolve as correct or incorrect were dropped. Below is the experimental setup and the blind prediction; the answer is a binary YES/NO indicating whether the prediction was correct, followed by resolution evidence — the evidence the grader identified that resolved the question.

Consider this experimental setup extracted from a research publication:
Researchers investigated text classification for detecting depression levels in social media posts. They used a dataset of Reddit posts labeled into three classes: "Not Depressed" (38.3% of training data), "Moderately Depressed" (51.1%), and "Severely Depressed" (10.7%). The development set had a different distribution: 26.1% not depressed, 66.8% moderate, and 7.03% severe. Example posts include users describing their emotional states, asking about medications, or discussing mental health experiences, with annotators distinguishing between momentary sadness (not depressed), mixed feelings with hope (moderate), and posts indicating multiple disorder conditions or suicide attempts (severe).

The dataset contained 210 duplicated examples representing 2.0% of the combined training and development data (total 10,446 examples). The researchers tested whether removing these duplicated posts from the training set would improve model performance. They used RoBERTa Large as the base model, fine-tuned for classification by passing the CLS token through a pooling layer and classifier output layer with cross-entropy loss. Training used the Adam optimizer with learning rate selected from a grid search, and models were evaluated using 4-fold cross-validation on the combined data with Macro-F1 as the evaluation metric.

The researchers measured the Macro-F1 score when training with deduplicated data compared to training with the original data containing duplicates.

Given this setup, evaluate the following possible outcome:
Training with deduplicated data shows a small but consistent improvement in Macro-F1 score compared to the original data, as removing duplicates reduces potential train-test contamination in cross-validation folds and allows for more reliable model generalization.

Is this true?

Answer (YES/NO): NO